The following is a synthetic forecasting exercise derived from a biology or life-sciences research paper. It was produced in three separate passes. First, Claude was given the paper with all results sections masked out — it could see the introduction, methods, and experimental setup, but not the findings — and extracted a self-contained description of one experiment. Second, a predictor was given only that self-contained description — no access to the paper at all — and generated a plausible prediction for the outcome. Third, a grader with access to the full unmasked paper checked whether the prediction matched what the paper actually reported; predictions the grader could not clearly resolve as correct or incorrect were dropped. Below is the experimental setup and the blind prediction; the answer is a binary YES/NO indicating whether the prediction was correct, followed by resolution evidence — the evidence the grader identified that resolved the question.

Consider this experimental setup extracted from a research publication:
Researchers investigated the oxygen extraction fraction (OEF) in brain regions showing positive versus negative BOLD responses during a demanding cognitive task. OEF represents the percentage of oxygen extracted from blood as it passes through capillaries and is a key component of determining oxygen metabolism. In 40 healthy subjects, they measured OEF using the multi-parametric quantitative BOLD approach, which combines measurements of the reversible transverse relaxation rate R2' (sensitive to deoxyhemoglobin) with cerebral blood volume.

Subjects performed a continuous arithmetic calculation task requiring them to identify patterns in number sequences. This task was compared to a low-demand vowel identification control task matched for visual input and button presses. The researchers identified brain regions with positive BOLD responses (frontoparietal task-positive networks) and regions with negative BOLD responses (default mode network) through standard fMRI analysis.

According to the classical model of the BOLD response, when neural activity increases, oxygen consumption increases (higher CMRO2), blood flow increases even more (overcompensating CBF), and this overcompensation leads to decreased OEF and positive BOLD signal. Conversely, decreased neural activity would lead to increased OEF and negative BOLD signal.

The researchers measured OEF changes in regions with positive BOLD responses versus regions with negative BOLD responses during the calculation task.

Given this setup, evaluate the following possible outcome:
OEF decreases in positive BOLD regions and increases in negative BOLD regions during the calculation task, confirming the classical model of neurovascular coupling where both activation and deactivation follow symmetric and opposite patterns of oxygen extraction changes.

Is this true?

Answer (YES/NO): NO